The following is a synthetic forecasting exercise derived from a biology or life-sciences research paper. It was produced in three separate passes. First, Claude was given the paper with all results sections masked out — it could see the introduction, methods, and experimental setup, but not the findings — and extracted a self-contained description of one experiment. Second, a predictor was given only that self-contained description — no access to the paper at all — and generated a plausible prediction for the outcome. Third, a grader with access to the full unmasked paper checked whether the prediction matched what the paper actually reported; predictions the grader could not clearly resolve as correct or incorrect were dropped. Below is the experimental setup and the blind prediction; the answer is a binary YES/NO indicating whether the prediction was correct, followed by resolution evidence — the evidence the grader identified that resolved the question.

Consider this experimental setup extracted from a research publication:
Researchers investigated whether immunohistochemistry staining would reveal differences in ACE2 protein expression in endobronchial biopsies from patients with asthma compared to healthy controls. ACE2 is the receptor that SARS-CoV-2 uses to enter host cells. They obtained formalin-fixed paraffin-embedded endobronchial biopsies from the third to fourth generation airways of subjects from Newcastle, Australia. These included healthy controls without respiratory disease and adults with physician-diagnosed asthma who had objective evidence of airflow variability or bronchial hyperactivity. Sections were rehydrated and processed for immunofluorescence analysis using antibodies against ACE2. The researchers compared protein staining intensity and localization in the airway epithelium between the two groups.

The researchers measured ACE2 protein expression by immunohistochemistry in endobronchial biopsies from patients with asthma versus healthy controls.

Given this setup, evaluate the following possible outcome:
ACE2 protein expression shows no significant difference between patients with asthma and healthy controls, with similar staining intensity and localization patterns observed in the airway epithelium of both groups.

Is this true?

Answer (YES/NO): NO